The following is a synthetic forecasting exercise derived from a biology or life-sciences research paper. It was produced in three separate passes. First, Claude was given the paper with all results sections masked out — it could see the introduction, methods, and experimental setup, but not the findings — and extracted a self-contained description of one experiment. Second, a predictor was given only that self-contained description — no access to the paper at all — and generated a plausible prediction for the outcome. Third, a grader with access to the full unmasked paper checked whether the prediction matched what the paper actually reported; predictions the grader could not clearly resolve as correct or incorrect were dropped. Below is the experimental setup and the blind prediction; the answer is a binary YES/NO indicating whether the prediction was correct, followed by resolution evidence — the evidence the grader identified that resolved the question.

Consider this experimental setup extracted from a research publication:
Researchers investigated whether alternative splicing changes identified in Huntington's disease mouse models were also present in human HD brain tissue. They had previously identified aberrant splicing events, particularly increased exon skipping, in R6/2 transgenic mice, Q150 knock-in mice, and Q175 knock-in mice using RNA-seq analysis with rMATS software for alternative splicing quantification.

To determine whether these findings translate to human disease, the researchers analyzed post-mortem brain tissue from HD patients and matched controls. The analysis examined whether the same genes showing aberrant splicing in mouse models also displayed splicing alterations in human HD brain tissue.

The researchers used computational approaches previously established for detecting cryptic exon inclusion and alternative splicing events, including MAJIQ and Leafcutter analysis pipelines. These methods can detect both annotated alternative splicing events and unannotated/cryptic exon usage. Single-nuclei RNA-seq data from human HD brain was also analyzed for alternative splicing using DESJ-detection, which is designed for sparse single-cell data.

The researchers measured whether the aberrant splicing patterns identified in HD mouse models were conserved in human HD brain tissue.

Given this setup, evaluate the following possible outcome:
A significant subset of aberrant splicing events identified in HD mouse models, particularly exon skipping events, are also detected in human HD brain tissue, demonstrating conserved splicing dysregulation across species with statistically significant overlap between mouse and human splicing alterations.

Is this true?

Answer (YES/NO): YES